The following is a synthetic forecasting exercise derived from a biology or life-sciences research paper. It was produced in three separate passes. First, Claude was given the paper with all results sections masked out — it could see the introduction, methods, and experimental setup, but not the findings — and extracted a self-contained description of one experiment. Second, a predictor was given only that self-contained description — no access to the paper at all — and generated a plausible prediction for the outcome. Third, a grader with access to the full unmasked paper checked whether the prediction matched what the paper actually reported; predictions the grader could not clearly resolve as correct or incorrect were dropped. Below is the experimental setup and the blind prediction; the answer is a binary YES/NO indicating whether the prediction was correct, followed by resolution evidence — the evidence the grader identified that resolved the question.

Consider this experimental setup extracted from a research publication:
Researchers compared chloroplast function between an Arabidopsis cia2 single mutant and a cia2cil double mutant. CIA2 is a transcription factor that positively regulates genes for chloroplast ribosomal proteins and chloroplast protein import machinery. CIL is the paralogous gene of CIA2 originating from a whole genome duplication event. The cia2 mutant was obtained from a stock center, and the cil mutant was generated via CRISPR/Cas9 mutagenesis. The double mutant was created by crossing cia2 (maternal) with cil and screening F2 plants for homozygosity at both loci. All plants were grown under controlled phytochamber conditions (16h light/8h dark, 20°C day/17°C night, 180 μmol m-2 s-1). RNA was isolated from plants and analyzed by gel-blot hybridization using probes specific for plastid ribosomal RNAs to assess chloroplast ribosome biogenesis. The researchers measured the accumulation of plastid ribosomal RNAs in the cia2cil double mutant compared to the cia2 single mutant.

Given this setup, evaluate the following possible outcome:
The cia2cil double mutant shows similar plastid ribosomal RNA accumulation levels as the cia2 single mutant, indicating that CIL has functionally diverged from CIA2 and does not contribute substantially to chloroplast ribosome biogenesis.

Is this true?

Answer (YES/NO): NO